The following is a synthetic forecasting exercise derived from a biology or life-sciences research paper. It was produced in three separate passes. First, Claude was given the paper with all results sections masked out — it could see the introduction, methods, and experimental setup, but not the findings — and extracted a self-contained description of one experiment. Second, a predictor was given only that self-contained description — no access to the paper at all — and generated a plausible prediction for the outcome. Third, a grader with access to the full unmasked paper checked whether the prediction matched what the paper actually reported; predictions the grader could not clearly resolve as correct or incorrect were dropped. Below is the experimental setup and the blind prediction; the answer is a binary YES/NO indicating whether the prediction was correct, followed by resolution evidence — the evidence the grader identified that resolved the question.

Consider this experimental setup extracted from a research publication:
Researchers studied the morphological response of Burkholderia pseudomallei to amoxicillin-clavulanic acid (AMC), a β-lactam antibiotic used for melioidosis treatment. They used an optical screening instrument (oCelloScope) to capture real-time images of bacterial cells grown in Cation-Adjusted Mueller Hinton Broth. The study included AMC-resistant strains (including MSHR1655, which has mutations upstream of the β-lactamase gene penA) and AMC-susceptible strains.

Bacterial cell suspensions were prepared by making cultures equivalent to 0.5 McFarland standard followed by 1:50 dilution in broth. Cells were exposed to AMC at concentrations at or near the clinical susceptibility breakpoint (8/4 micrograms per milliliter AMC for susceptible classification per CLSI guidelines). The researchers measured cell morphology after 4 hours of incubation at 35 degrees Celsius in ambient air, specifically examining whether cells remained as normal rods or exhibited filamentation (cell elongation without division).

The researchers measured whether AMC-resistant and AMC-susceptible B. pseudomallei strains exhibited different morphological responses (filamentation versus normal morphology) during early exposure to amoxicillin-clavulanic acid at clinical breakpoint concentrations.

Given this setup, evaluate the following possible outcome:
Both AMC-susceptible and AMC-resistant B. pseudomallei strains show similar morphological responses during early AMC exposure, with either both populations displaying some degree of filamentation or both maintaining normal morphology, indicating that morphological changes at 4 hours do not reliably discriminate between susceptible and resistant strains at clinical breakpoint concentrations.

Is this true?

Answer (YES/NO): YES